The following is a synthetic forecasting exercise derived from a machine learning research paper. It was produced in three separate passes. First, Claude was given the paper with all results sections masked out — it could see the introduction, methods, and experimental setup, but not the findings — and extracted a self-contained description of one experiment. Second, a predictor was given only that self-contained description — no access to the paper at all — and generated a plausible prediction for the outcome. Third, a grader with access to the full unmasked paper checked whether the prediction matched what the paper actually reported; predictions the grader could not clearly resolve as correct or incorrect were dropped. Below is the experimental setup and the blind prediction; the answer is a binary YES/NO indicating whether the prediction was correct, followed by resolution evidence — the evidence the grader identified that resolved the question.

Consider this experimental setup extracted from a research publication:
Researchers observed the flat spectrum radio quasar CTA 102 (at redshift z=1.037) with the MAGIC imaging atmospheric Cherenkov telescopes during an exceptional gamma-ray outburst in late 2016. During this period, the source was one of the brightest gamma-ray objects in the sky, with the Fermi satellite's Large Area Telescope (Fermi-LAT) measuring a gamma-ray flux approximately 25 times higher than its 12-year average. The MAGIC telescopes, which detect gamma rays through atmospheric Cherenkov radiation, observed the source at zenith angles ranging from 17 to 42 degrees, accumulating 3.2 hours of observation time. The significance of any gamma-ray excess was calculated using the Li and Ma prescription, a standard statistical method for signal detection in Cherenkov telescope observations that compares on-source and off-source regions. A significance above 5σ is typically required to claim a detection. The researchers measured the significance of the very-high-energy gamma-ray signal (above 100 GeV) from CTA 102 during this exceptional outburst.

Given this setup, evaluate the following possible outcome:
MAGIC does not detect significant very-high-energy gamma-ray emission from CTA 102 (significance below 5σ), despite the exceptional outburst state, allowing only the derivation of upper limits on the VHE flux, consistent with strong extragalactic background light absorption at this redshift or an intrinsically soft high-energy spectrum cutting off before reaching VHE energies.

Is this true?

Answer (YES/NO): YES